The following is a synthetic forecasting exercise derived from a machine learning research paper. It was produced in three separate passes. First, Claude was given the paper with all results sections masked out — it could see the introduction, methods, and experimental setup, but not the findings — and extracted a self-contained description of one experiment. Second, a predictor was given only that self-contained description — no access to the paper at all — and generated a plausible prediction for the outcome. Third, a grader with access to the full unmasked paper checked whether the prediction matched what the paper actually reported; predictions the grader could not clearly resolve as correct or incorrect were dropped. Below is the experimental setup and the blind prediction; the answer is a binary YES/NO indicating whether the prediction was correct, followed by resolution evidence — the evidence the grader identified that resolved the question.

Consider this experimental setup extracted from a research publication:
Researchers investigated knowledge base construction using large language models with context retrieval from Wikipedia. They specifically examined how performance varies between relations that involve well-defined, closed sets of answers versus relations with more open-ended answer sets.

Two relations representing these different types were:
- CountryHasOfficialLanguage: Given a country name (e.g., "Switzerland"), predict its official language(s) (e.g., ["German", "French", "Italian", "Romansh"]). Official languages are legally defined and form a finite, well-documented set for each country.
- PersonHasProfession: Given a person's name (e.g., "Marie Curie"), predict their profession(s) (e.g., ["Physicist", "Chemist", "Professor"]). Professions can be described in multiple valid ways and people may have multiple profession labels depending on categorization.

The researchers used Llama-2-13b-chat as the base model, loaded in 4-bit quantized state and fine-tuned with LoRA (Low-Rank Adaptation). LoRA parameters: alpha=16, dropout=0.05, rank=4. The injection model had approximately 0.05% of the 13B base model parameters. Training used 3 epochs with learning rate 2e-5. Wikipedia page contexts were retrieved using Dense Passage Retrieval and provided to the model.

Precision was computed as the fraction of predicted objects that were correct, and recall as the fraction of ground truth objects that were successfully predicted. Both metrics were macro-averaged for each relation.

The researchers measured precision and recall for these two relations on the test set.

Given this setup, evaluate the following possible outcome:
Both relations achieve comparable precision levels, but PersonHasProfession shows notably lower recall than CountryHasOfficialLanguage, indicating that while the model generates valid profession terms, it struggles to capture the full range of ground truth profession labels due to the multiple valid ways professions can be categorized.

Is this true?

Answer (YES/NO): NO